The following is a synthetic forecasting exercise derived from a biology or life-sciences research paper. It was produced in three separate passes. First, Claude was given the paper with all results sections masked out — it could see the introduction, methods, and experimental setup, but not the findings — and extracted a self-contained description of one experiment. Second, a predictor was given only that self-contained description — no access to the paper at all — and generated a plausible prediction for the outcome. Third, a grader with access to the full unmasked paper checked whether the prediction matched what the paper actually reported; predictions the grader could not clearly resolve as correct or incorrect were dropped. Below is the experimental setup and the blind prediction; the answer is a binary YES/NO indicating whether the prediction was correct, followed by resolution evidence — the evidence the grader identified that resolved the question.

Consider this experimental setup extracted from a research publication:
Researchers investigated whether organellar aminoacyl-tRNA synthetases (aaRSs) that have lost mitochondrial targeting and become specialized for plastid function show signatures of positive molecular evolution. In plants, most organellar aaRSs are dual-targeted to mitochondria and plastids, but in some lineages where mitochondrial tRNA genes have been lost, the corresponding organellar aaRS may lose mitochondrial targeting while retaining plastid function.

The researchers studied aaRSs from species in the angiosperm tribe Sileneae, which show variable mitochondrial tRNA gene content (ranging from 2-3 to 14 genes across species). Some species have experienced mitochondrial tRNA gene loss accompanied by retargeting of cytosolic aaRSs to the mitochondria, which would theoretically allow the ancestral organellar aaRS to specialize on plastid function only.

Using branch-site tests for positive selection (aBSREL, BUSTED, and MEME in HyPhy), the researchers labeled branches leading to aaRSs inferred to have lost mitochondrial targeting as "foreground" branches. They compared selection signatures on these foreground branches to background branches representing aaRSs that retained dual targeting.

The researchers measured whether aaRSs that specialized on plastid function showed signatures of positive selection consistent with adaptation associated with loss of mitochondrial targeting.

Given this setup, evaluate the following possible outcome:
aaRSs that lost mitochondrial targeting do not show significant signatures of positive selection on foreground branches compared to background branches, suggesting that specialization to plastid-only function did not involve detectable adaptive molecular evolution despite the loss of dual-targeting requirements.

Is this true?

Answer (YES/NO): YES